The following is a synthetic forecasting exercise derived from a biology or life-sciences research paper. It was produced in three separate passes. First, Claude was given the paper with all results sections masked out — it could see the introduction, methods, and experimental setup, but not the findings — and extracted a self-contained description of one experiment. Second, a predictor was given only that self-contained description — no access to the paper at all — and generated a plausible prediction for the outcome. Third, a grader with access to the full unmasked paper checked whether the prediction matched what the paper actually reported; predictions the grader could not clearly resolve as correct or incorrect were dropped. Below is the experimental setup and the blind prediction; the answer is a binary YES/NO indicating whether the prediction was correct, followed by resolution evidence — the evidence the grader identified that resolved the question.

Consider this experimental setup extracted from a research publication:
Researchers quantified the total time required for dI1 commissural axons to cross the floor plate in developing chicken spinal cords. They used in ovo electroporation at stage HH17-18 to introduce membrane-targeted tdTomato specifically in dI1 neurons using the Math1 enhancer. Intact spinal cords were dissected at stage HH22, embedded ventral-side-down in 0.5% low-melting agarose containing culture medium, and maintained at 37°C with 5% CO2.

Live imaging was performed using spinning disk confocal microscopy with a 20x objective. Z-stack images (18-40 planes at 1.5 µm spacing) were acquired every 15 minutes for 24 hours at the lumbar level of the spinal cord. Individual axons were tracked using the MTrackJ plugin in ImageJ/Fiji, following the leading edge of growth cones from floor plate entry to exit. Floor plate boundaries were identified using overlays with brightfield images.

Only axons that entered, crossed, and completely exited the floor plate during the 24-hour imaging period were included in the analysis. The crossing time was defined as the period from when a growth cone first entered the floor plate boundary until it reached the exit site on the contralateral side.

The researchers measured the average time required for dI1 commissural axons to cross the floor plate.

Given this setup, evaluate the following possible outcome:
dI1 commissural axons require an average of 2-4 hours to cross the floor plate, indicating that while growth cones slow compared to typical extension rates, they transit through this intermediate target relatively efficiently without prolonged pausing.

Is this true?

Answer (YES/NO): NO